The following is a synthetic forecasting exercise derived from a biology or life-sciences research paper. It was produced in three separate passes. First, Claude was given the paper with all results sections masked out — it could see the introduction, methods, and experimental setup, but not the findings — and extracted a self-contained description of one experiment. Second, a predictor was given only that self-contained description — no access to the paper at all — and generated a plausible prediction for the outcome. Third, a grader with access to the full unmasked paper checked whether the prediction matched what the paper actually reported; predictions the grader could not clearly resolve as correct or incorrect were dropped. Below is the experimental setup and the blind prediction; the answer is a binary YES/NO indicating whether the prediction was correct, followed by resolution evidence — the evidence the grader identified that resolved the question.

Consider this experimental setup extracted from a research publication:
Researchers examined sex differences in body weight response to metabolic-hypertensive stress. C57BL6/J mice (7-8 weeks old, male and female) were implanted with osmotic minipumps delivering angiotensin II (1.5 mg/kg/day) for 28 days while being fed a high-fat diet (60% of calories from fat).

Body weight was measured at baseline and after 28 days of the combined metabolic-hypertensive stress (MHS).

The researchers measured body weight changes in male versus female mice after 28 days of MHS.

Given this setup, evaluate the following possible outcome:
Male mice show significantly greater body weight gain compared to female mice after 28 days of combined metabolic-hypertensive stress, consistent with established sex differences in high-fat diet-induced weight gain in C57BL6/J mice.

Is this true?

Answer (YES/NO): NO